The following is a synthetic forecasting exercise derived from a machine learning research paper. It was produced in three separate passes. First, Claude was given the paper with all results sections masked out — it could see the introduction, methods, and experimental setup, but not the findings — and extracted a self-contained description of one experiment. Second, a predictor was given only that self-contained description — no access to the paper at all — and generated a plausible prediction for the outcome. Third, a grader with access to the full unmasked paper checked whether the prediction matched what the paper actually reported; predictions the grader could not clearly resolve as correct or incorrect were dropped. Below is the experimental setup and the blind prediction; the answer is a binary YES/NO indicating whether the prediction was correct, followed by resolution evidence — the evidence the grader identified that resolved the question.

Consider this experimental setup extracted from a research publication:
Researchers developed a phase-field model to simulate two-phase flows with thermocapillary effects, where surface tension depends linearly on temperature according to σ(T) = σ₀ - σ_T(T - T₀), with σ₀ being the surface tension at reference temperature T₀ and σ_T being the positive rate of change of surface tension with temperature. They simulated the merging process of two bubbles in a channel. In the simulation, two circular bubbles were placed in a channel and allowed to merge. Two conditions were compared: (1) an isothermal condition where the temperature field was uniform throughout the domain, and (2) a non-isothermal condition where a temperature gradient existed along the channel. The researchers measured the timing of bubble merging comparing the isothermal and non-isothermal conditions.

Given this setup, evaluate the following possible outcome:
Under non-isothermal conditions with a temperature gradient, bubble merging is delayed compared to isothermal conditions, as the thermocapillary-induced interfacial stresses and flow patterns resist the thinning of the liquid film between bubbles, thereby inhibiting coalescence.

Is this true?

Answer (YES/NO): NO